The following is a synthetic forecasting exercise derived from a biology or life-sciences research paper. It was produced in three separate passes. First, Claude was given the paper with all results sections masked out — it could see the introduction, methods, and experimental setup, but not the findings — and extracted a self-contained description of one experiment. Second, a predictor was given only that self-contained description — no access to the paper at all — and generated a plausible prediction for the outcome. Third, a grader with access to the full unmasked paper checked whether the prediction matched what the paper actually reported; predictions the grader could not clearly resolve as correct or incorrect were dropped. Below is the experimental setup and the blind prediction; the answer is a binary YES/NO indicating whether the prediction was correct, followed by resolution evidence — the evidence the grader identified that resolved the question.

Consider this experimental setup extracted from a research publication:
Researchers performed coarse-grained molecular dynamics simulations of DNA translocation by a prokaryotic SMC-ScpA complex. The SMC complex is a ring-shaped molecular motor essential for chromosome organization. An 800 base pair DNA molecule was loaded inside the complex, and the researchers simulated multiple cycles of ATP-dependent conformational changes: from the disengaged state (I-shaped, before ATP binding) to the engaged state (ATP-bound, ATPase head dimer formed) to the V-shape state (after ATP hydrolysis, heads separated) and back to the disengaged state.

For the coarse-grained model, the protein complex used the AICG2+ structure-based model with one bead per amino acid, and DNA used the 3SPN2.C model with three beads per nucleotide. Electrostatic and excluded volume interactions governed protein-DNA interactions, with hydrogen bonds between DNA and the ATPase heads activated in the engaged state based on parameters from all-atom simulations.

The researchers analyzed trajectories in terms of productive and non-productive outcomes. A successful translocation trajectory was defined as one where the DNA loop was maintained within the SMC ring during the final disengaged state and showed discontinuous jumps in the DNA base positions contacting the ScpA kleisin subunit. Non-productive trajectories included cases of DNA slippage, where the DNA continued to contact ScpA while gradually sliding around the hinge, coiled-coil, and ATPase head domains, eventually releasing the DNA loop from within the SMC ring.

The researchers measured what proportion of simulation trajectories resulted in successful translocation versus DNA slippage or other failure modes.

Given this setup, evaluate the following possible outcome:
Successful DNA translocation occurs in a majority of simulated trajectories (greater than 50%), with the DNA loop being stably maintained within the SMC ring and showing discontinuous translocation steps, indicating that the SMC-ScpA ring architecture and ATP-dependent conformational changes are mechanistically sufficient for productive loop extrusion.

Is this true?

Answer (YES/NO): NO